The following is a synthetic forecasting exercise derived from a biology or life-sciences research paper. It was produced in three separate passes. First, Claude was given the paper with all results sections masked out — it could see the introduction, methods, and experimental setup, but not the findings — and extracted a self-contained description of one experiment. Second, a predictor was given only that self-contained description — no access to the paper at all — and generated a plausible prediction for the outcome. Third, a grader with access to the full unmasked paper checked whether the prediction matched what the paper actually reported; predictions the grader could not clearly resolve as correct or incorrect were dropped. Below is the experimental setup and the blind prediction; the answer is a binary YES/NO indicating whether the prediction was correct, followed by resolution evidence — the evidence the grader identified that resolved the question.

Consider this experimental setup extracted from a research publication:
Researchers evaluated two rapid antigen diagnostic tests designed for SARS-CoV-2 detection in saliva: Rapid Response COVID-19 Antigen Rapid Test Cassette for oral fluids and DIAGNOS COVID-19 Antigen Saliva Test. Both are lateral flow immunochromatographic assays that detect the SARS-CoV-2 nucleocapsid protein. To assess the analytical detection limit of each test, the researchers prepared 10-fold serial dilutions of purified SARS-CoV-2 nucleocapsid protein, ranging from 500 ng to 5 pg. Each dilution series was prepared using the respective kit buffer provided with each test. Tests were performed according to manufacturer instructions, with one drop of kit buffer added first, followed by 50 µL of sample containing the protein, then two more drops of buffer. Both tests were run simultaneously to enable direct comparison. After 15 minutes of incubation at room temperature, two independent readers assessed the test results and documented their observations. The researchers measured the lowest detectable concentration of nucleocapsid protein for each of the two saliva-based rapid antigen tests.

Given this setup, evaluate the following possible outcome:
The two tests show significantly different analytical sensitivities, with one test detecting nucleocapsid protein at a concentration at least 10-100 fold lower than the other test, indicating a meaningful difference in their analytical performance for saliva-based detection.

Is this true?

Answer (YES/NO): YES